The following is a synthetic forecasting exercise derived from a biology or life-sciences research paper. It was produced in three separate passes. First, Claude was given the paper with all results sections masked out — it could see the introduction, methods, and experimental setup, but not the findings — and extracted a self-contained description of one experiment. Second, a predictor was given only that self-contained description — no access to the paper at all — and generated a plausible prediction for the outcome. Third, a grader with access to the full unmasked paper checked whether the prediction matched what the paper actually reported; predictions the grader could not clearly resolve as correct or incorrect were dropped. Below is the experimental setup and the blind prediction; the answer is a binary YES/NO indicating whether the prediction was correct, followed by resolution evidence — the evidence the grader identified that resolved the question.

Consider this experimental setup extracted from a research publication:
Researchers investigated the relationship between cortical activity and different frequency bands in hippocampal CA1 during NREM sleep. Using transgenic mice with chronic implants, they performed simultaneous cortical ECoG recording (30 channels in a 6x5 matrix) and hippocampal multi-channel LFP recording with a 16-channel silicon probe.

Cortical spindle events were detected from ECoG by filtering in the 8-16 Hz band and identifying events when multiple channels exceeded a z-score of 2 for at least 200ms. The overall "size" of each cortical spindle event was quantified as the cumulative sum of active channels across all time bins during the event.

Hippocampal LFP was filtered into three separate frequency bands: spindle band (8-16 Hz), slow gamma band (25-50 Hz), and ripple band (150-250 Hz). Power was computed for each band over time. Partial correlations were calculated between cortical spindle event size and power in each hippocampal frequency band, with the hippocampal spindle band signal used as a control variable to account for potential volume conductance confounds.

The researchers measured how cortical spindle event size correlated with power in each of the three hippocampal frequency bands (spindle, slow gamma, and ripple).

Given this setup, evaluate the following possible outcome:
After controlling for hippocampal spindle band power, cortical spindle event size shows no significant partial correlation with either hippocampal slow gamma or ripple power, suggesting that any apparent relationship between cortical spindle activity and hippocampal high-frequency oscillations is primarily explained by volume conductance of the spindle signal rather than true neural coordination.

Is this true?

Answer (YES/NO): NO